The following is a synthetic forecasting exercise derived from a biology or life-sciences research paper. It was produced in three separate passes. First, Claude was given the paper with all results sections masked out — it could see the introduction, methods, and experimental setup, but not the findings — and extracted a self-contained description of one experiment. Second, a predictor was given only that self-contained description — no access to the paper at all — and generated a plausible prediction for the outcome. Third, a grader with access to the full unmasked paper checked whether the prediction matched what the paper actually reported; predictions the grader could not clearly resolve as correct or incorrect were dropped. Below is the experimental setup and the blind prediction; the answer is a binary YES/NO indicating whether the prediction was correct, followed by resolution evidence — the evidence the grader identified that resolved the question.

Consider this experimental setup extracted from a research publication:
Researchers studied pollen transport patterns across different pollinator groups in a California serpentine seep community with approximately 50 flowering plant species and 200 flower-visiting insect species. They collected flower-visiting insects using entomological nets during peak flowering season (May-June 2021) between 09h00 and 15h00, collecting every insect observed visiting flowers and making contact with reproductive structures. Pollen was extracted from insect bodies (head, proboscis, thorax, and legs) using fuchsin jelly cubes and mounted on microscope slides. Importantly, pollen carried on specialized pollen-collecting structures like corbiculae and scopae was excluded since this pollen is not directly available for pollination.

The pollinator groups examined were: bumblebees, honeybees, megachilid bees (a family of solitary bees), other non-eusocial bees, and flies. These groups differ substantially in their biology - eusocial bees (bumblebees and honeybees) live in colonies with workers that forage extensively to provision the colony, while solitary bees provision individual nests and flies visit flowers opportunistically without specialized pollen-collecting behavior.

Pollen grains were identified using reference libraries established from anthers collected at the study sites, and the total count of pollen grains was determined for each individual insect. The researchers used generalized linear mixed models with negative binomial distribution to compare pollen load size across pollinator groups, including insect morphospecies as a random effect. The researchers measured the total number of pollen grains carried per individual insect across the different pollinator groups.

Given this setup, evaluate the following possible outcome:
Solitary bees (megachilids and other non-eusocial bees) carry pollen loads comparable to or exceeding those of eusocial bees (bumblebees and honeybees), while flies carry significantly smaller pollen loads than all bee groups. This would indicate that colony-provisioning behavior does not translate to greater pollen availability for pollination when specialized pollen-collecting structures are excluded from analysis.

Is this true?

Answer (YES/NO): NO